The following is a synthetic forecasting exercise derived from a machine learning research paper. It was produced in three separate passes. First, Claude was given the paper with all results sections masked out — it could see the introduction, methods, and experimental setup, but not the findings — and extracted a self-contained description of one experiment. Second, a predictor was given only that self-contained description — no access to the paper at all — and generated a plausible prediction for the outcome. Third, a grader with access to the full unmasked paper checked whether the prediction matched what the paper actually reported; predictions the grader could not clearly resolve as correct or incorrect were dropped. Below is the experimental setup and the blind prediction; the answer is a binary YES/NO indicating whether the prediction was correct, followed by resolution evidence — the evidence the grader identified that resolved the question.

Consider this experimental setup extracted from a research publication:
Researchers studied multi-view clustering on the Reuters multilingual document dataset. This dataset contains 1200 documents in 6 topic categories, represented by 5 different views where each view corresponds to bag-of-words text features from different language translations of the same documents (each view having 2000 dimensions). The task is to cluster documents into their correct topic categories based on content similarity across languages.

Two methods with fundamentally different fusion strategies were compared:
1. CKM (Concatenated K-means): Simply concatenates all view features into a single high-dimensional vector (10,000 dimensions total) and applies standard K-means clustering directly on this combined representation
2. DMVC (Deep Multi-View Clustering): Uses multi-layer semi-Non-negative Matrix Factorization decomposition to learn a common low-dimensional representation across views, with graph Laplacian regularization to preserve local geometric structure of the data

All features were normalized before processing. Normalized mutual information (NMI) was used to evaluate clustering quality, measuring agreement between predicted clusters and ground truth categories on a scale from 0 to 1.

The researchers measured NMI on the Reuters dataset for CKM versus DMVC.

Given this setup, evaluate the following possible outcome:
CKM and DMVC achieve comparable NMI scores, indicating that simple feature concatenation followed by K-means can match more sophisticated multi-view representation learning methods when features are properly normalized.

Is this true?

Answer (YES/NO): NO